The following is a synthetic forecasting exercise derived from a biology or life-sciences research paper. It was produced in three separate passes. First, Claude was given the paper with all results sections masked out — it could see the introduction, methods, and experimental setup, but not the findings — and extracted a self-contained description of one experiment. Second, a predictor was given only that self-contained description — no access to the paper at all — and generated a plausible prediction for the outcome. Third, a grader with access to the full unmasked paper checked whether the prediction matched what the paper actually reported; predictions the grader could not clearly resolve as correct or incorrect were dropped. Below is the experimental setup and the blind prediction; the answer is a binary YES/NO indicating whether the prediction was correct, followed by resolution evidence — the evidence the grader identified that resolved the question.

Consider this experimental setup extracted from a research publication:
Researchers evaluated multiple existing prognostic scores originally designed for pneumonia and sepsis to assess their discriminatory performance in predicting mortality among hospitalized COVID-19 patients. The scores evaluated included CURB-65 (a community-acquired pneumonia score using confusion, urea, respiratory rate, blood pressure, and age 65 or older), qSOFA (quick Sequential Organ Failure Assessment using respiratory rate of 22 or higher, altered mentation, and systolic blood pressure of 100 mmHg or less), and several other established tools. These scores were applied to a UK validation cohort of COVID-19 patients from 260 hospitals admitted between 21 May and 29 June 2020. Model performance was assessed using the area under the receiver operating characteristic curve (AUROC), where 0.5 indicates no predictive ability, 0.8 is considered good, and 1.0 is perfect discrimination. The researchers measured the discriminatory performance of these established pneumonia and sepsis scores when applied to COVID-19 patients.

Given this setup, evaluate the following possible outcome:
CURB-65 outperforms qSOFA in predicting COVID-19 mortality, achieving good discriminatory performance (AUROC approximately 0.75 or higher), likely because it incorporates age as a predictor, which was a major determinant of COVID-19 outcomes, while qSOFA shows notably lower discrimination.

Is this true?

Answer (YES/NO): NO